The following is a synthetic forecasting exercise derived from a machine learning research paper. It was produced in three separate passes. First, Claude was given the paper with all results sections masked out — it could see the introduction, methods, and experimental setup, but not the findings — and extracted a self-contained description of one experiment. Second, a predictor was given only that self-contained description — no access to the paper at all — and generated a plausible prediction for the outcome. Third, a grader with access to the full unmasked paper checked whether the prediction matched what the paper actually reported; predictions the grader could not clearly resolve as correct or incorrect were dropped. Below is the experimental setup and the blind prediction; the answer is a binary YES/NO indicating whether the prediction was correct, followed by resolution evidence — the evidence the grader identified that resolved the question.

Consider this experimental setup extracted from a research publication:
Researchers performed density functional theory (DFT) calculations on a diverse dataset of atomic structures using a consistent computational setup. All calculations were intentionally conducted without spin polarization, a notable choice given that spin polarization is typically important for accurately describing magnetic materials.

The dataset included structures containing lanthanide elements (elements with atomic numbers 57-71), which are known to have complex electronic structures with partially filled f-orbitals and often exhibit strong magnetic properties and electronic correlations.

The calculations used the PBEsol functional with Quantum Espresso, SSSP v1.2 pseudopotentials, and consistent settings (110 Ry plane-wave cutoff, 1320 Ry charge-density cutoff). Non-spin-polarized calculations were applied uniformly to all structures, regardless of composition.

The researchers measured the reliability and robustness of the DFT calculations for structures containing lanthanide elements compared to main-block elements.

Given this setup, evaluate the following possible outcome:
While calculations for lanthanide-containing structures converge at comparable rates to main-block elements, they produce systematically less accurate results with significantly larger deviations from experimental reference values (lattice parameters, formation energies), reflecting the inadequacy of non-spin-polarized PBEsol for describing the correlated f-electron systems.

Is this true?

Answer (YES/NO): NO